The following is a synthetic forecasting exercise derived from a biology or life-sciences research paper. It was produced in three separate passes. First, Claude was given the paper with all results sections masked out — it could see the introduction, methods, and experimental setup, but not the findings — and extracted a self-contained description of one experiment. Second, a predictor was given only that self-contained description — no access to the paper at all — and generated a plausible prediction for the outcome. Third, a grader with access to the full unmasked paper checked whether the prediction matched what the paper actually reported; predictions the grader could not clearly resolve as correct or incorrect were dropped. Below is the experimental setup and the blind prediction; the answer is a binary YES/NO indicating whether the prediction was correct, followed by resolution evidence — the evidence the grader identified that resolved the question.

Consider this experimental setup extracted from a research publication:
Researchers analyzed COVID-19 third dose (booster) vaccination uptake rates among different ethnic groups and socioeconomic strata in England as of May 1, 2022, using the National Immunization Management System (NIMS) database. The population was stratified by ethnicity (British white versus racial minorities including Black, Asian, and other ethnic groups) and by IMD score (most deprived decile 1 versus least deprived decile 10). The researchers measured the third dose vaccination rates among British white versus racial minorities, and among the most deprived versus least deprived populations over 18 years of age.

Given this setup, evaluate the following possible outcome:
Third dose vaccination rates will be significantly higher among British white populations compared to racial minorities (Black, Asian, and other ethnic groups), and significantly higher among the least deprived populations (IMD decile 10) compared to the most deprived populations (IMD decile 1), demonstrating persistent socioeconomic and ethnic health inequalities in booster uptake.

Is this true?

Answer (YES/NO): YES